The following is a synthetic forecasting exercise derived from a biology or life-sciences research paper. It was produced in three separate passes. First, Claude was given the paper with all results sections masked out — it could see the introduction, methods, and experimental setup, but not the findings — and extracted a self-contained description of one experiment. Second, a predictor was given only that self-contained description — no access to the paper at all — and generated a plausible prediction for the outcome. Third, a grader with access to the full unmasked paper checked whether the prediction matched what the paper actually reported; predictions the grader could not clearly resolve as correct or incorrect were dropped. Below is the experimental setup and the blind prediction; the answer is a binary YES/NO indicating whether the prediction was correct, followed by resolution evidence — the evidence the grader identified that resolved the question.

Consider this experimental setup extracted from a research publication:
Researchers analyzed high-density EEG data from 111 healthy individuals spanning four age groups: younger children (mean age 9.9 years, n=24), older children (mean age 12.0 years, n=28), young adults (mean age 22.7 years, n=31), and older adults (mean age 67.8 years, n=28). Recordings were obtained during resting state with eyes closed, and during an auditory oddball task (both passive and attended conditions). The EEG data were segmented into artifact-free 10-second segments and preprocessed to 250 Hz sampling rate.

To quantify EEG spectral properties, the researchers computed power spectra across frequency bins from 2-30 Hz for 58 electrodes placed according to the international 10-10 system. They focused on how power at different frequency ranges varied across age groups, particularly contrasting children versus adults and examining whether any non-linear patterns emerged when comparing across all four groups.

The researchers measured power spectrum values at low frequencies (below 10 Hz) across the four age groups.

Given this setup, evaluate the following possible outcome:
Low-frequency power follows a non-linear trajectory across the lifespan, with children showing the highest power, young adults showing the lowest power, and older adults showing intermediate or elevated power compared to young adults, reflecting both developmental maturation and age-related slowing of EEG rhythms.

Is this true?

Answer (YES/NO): NO